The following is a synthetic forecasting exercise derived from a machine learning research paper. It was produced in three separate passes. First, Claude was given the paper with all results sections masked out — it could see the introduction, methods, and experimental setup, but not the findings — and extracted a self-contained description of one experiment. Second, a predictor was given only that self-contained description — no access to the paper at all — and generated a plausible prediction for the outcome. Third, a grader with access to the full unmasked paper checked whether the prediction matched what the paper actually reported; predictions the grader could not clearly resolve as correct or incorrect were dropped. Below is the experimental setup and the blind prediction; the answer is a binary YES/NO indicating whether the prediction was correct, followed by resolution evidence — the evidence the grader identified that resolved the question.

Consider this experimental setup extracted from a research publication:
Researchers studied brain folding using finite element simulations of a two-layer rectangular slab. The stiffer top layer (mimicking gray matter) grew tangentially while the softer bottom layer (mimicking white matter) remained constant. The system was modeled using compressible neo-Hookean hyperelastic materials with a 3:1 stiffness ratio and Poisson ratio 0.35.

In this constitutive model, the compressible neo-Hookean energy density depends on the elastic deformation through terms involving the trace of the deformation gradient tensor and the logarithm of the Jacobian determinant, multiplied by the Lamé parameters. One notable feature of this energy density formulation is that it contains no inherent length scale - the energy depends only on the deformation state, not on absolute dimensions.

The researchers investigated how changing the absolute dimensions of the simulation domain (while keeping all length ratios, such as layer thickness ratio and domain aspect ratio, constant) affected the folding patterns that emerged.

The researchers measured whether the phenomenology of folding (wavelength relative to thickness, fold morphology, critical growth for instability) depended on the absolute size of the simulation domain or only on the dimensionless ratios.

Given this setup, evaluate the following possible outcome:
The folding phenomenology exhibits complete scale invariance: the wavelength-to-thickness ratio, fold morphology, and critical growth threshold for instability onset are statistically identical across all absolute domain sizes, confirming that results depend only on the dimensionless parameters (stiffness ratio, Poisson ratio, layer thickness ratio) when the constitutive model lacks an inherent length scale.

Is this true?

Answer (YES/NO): YES